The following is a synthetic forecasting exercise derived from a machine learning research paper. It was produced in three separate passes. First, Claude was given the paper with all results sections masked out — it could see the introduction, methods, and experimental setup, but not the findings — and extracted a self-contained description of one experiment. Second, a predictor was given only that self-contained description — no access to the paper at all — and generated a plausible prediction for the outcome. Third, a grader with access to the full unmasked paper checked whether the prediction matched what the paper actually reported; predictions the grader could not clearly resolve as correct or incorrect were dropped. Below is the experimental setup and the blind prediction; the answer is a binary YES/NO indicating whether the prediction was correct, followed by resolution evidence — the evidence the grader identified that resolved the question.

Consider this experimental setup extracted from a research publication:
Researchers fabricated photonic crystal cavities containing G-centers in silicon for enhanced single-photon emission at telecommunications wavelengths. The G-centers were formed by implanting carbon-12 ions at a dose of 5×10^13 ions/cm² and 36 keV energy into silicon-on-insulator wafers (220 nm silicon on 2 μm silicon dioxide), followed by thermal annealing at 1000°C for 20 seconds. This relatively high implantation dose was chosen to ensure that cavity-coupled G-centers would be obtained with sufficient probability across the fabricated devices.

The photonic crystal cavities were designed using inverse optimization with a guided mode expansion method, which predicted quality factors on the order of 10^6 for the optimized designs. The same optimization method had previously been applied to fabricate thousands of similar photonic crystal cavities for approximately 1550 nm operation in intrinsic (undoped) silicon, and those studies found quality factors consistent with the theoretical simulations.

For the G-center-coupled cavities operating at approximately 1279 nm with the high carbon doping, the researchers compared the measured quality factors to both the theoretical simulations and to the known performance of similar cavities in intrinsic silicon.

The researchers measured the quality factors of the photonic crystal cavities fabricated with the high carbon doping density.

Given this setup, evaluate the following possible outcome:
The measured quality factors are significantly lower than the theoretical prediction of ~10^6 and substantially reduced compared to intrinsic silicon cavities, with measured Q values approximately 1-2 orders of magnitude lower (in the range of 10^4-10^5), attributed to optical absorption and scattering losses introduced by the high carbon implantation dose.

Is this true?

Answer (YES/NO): NO